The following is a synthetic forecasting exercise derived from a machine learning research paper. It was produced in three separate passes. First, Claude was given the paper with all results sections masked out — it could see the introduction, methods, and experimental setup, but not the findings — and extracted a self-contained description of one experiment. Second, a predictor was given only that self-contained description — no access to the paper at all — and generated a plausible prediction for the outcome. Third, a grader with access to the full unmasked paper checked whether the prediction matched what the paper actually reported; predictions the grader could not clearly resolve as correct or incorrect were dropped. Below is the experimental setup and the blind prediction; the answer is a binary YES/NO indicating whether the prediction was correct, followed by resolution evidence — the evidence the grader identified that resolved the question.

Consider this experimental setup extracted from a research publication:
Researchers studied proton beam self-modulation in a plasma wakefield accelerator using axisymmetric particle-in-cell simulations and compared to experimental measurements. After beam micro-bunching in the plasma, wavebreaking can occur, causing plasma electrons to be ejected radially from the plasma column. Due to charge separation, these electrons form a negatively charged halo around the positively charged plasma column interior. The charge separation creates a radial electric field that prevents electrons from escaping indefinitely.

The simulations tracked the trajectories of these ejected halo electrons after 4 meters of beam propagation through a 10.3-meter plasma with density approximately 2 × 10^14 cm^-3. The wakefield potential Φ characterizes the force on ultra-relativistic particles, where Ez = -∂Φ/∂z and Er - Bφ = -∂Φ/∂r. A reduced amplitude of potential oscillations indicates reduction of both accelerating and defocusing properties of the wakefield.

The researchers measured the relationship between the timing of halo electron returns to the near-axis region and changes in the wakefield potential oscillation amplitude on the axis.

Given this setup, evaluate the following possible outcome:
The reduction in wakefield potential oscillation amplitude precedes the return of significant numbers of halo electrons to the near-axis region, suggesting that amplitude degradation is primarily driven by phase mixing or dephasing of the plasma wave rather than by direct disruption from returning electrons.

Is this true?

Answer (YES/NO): NO